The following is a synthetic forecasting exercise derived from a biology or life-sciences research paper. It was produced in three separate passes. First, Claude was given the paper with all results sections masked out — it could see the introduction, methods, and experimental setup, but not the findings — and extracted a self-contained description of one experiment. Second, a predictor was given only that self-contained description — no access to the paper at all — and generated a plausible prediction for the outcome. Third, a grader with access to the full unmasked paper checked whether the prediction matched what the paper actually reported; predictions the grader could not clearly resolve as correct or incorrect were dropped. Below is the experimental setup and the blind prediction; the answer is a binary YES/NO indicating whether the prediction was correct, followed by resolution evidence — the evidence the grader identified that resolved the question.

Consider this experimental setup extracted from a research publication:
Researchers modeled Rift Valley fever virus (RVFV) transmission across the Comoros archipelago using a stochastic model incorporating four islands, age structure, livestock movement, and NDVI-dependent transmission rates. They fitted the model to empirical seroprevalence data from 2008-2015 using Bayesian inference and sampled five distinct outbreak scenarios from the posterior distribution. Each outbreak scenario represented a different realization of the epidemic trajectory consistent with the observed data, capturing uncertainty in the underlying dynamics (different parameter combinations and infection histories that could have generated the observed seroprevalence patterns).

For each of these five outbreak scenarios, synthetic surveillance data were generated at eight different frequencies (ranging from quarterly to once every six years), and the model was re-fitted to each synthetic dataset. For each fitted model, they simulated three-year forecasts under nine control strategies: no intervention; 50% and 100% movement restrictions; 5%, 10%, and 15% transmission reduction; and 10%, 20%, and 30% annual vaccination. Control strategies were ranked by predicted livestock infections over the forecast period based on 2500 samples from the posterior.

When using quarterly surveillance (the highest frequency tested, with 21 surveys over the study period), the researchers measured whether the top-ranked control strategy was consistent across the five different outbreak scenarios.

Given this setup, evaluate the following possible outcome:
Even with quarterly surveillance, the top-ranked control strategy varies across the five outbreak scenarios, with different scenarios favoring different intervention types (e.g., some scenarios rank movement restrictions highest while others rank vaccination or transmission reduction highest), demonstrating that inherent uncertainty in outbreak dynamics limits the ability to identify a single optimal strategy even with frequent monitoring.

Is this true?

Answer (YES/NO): YES